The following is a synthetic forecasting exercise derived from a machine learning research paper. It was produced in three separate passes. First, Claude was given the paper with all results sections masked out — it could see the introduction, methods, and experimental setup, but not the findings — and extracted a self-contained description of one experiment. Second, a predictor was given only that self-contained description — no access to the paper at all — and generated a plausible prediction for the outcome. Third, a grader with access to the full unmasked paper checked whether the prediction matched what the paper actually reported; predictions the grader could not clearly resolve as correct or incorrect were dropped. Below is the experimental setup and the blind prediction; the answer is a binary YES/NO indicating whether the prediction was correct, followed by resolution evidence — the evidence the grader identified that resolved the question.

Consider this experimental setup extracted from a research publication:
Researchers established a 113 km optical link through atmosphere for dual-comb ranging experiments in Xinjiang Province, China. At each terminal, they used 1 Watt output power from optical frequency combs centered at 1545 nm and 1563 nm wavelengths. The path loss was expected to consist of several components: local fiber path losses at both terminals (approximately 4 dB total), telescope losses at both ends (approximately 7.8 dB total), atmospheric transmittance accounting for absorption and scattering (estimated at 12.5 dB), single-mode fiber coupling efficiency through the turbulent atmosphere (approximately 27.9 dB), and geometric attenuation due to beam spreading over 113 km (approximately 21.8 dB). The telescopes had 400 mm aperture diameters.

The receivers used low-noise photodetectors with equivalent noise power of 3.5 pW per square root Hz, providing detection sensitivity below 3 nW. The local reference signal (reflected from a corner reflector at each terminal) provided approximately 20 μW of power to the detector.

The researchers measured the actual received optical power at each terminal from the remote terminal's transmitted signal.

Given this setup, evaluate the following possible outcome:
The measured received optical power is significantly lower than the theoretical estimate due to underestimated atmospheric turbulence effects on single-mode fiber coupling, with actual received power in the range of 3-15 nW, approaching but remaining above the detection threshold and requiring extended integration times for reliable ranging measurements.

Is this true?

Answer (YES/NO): NO